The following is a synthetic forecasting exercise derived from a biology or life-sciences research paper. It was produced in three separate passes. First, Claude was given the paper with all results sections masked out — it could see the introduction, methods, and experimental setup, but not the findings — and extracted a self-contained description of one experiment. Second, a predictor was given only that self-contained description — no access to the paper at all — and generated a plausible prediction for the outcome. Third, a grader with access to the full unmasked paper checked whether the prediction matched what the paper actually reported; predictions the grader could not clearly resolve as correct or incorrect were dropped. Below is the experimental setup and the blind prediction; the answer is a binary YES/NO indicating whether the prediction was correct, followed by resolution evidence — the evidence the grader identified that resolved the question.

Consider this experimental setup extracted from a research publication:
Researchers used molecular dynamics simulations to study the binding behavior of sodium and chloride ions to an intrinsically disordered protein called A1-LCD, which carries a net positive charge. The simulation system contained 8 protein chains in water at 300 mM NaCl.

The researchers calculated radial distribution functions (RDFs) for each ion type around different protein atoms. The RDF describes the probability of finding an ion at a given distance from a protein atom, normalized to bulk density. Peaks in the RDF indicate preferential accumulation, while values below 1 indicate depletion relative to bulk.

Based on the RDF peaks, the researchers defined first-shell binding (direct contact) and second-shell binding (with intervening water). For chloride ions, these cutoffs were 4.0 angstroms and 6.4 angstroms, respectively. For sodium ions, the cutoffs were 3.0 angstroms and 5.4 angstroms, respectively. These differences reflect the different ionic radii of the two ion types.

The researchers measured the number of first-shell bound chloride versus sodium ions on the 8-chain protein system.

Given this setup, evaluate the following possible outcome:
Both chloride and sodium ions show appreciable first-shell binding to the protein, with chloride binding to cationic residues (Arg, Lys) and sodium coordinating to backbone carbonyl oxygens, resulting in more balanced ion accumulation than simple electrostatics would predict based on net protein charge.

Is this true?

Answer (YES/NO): YES